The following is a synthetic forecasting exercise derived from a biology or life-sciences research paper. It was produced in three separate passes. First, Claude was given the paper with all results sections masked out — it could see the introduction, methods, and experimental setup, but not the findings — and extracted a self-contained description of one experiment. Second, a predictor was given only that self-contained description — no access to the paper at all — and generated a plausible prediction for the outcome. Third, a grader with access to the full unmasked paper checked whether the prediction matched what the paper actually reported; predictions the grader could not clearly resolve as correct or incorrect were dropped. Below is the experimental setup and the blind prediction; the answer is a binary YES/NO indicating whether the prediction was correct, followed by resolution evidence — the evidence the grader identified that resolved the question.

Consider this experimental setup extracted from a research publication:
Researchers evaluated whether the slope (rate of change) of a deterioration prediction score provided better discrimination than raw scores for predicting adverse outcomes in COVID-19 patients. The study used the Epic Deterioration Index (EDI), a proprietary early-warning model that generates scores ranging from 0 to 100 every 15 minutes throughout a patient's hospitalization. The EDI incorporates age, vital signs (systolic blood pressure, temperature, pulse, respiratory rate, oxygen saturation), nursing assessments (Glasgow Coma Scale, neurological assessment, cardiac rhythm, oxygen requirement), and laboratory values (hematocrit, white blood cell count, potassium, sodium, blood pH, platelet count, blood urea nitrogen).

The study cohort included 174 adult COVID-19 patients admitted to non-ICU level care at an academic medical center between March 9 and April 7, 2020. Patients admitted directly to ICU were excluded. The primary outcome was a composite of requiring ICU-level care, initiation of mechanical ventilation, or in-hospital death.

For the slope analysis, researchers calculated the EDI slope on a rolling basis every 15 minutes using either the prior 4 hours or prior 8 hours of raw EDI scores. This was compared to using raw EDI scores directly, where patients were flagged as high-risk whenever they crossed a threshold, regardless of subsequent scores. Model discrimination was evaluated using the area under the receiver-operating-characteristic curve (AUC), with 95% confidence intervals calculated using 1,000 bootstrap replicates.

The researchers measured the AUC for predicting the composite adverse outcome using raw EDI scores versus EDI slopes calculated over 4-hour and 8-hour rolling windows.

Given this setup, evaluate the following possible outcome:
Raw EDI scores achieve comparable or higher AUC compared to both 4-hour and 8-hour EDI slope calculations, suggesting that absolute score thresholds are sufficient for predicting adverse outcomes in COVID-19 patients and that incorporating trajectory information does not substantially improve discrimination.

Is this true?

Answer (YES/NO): YES